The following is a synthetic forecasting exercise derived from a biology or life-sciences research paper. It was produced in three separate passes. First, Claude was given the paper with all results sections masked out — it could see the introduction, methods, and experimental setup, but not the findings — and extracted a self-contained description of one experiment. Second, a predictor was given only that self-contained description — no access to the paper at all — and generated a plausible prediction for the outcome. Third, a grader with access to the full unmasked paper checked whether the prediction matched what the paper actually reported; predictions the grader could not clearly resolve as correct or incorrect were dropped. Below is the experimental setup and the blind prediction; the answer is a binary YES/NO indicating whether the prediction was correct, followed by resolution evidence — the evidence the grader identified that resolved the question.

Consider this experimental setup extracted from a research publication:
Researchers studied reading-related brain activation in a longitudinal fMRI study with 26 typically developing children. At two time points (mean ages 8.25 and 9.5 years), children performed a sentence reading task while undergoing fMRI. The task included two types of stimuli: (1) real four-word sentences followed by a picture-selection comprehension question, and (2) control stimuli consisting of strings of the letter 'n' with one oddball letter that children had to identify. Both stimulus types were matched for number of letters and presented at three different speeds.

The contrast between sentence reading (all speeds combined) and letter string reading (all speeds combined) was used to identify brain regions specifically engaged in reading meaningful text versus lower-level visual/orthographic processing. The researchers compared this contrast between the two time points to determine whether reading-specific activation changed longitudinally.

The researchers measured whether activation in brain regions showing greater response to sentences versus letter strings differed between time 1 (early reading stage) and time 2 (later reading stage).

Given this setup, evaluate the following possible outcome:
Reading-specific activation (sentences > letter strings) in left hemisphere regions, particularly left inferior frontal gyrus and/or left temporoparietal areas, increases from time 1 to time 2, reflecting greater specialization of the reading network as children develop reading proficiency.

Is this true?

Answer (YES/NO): NO